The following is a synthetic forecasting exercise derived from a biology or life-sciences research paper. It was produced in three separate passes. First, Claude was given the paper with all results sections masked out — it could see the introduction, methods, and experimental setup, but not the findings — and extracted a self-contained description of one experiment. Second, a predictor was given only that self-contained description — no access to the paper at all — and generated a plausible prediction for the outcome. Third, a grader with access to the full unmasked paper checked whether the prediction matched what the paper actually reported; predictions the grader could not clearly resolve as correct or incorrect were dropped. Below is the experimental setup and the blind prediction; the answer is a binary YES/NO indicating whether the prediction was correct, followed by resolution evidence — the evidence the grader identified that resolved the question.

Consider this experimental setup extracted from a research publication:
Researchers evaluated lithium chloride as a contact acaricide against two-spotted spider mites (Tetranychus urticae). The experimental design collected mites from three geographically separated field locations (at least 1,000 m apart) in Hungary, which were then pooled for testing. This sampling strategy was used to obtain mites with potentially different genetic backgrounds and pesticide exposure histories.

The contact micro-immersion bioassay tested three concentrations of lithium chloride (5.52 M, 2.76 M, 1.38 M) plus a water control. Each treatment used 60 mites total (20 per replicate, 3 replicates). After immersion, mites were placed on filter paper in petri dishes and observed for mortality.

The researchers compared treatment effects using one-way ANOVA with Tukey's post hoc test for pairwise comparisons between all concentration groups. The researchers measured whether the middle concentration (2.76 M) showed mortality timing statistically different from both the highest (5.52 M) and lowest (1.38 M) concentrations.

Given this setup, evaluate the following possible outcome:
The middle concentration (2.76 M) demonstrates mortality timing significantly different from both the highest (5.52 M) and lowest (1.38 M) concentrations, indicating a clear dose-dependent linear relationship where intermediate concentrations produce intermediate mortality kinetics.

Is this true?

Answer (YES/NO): NO